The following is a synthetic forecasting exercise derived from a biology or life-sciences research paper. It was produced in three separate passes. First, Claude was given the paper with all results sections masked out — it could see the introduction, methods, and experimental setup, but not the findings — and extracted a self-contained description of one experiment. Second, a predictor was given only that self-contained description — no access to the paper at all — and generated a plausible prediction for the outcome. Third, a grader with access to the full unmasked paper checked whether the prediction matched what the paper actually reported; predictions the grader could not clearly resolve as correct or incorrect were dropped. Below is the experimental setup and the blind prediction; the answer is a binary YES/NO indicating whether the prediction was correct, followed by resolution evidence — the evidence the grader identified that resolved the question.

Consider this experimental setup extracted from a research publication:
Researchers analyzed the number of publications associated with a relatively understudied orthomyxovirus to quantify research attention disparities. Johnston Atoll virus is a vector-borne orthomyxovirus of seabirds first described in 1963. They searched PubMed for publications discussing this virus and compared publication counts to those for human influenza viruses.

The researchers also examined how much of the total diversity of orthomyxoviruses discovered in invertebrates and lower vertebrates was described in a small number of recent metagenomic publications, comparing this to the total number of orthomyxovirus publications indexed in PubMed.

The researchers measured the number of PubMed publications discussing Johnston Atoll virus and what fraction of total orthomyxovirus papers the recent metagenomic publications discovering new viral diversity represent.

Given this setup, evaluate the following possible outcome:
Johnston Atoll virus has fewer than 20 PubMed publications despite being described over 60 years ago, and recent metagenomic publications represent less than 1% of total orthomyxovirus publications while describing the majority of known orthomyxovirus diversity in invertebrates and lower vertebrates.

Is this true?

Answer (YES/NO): NO